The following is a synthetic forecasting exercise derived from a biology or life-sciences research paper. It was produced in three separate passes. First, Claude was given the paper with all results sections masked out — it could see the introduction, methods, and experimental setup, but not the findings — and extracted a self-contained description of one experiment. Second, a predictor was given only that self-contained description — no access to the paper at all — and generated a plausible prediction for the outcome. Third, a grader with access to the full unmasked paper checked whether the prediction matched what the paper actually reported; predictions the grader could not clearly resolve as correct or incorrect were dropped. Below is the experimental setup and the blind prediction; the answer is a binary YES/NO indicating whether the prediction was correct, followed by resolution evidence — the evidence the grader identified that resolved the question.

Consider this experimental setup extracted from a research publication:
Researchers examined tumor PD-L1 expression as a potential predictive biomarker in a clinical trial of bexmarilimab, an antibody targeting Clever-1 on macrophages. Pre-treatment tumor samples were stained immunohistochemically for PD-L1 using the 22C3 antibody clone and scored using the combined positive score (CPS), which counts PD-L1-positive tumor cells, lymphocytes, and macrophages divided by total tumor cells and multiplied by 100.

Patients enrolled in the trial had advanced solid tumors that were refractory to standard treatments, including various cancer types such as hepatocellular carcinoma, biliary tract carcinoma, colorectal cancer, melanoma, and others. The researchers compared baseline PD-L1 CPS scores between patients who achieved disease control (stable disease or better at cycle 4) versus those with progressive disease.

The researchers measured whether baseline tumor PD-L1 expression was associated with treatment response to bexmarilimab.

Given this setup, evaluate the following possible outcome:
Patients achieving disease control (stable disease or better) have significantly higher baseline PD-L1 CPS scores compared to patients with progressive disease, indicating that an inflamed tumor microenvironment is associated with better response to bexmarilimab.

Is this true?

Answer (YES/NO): NO